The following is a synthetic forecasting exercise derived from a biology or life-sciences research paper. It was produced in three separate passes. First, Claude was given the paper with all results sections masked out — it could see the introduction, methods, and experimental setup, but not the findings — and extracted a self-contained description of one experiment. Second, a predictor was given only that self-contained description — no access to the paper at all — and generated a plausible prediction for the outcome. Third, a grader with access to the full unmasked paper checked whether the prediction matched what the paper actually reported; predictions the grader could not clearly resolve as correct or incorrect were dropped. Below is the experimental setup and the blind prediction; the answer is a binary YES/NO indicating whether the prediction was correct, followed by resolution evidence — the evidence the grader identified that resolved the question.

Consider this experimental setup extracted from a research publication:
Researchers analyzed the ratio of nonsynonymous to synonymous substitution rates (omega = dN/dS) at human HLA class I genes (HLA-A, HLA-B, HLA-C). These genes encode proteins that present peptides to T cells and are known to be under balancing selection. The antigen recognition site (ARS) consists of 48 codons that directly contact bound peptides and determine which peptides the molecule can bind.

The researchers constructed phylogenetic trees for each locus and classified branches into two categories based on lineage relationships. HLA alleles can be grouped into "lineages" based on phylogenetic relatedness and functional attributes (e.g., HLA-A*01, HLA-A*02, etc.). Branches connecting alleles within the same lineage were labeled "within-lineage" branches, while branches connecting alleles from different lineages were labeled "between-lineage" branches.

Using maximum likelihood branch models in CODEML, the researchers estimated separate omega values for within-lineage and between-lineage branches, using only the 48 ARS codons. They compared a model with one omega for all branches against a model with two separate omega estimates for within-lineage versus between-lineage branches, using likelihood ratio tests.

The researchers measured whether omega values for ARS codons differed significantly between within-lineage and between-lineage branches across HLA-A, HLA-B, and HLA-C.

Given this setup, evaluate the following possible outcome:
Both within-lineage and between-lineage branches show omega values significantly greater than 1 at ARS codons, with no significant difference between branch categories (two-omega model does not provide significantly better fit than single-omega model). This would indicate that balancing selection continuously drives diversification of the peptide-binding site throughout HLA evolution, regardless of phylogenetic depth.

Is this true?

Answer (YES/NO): NO